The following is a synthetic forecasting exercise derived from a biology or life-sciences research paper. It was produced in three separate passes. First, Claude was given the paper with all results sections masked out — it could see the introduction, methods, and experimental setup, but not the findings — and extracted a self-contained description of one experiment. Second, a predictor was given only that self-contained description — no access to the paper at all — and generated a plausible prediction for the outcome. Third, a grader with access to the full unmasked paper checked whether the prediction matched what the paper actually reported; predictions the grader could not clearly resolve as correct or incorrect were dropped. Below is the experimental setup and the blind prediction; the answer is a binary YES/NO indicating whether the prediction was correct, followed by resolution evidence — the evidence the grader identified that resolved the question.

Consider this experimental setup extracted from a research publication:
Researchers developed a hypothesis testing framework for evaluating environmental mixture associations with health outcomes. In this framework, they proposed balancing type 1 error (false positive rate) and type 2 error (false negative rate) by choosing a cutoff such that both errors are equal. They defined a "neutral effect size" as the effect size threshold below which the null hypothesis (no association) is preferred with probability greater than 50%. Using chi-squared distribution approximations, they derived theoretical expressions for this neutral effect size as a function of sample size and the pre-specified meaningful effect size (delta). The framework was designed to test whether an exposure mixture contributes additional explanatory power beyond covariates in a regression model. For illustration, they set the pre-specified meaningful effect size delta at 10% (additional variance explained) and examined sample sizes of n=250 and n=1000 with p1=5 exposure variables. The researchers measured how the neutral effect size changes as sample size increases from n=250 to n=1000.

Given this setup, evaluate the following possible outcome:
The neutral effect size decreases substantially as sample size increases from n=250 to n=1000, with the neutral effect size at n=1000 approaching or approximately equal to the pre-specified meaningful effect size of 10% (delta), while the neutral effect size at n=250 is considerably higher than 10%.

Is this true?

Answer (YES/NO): NO